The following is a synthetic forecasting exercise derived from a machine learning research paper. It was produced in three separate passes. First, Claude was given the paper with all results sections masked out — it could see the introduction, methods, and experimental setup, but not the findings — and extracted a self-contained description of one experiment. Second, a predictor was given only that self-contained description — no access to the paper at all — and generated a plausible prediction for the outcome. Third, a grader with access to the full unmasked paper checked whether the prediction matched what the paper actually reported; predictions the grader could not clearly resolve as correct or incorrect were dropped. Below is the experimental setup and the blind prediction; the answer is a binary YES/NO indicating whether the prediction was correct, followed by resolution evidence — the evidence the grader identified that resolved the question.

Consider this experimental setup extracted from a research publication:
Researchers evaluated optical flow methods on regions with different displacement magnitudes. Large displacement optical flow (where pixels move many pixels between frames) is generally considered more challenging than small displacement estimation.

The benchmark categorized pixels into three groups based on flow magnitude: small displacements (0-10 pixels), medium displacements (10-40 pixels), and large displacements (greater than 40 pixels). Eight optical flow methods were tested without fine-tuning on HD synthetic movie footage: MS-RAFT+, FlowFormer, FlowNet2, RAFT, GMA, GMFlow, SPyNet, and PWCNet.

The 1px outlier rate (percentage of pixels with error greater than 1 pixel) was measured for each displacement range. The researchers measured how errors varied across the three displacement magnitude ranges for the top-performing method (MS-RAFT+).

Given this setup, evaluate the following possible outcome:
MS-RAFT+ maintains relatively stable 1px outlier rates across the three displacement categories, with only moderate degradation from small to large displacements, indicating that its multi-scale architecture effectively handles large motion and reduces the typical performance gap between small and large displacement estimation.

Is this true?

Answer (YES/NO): NO